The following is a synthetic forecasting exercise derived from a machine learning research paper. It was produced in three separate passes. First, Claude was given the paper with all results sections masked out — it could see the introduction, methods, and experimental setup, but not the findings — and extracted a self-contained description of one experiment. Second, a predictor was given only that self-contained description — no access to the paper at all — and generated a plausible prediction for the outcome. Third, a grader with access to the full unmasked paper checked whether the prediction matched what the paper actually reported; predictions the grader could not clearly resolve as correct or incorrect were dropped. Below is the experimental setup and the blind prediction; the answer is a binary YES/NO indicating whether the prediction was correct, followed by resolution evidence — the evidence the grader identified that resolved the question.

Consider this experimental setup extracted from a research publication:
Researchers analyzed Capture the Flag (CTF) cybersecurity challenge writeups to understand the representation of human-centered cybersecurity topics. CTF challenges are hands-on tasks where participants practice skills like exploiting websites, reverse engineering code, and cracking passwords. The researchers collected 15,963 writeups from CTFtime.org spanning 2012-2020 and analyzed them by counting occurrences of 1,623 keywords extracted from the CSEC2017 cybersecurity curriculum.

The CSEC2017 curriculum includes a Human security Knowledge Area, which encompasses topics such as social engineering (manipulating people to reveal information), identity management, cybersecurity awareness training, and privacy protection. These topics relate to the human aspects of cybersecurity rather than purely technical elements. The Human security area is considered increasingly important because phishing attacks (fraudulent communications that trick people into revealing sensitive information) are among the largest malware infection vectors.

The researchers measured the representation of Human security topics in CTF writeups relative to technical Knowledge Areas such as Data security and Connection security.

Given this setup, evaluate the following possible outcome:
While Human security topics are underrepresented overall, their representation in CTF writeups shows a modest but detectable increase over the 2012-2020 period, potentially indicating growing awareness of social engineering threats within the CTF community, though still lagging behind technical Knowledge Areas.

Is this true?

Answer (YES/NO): NO